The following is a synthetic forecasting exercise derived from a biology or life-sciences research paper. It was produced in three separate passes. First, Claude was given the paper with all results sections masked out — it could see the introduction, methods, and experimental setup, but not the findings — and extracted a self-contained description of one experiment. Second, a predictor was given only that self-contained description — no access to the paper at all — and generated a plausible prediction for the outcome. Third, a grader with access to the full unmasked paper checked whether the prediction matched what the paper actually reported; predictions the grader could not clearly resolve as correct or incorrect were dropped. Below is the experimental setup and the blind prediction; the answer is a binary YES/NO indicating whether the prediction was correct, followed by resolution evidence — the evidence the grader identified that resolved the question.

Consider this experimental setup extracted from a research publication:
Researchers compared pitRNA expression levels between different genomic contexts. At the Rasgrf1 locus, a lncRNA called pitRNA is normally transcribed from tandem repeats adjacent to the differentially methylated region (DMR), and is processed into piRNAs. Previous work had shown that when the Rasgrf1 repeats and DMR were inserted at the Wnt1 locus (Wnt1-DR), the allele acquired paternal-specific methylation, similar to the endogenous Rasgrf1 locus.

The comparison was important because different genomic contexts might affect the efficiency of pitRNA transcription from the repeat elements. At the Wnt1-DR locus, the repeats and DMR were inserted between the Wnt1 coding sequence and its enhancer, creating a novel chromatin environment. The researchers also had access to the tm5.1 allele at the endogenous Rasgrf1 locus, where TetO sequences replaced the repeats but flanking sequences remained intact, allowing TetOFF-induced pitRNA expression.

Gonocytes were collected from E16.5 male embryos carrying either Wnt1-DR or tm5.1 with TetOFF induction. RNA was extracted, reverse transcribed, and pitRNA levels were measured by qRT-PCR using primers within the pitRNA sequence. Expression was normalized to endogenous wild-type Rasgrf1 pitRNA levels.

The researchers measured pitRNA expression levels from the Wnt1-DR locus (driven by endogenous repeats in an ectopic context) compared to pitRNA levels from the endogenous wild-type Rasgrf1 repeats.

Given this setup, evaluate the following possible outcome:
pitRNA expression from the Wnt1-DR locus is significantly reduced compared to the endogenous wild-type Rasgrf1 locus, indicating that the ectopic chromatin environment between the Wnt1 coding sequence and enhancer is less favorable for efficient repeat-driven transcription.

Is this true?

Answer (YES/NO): YES